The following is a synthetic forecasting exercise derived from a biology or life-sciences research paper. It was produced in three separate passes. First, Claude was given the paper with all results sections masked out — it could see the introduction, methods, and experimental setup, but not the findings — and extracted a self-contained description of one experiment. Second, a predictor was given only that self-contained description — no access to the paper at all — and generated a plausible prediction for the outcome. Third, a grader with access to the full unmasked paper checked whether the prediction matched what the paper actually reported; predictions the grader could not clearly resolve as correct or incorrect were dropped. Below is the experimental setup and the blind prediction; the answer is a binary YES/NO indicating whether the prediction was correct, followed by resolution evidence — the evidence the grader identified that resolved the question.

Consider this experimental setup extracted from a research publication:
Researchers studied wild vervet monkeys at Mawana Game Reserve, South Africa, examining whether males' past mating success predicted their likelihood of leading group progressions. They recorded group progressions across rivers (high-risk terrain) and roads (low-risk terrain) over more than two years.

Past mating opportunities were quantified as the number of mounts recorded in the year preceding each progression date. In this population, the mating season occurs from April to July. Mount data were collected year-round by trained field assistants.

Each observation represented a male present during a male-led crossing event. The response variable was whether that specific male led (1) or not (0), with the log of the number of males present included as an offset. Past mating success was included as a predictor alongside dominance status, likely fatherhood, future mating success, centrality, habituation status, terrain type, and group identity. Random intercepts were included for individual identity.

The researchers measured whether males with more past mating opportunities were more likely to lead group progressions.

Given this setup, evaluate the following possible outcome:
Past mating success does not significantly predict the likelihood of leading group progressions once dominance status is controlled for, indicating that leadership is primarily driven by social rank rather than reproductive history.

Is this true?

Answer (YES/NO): YES